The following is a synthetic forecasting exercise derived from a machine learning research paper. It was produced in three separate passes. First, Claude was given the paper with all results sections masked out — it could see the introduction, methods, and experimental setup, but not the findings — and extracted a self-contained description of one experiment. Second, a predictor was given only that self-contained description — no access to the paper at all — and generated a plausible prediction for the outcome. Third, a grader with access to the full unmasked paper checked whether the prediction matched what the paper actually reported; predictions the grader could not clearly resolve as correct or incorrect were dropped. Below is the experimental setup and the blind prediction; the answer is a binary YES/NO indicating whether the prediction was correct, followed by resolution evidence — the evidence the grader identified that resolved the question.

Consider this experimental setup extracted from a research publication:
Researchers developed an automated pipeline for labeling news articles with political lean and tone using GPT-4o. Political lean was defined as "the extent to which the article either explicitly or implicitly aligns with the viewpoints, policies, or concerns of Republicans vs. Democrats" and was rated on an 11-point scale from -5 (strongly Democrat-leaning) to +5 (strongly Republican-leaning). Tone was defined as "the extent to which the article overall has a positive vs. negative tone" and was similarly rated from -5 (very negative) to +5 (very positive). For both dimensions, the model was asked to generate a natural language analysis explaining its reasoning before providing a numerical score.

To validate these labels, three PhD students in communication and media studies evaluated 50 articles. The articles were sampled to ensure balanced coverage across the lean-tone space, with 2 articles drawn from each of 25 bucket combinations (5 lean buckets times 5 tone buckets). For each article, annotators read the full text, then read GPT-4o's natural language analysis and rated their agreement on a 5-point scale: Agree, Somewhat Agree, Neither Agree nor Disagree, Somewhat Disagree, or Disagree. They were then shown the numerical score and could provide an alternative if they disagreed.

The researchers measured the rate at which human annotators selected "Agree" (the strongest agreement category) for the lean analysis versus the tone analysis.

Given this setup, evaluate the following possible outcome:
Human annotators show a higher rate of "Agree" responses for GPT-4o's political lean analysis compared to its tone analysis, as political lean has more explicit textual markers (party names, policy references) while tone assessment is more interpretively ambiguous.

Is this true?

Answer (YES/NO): NO